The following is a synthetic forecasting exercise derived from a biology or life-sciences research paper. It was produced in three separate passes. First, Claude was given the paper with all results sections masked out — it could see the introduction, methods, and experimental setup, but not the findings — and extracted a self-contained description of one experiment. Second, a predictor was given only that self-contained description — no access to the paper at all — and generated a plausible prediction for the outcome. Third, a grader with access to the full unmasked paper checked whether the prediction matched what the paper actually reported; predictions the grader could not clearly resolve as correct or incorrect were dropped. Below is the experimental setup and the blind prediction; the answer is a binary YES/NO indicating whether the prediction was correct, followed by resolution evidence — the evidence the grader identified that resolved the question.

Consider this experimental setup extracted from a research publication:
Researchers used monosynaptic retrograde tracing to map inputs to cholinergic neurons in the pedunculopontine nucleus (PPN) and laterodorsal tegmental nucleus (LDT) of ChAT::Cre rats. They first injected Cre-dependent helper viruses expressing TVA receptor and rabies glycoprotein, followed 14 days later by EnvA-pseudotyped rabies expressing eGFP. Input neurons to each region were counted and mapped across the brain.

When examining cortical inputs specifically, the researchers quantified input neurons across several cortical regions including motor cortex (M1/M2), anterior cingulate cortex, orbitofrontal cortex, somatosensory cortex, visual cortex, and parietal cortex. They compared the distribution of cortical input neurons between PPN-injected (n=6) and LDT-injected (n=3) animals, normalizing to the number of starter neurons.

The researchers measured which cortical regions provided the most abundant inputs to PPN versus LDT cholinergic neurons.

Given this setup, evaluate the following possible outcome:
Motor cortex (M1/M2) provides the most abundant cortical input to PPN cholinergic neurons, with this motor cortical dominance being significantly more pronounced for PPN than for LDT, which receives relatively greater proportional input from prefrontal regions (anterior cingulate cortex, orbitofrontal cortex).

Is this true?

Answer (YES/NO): YES